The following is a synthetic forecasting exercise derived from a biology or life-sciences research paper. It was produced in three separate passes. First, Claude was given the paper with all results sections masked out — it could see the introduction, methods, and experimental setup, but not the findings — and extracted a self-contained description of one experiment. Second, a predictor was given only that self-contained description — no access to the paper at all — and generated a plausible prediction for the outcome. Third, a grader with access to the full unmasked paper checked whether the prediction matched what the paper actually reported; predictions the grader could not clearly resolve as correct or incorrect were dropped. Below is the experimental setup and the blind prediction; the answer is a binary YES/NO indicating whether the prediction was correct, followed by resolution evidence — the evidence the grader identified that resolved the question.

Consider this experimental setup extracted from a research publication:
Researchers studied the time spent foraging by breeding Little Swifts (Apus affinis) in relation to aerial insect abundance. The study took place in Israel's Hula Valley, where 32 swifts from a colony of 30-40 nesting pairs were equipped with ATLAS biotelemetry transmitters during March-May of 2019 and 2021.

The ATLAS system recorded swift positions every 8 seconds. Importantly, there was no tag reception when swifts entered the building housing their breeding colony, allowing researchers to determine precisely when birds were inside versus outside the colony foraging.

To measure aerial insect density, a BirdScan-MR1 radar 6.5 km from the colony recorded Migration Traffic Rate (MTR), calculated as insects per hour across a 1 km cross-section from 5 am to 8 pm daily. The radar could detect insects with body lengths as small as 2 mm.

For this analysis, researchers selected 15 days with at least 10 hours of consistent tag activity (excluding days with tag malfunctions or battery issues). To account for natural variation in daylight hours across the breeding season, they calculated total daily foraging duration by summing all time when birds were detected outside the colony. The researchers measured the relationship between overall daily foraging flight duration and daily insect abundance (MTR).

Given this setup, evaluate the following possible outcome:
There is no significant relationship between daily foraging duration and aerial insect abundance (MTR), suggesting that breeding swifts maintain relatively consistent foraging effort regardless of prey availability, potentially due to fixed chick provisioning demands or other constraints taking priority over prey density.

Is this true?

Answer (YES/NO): YES